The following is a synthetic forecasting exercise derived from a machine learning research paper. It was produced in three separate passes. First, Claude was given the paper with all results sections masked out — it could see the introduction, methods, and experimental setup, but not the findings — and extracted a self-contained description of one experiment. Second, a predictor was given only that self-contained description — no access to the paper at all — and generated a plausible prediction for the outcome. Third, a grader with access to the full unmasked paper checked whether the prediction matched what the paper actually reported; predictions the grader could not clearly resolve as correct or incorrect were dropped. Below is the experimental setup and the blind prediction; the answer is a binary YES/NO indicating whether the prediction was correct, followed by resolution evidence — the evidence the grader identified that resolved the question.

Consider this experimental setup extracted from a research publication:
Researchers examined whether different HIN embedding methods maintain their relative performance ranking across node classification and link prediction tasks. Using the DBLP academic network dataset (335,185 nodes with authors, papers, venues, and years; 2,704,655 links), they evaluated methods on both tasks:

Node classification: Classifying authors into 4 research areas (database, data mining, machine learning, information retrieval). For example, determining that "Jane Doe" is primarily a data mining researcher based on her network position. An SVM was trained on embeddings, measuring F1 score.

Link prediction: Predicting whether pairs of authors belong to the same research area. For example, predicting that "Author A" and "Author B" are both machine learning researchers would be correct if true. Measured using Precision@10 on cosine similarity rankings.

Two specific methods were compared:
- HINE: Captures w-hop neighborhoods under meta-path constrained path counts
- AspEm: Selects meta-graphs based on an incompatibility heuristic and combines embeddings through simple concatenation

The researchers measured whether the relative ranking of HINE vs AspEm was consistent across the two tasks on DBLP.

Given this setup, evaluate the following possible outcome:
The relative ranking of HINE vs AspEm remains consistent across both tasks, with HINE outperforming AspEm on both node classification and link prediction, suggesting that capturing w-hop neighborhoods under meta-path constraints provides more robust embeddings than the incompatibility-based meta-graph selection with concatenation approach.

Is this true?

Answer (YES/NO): NO